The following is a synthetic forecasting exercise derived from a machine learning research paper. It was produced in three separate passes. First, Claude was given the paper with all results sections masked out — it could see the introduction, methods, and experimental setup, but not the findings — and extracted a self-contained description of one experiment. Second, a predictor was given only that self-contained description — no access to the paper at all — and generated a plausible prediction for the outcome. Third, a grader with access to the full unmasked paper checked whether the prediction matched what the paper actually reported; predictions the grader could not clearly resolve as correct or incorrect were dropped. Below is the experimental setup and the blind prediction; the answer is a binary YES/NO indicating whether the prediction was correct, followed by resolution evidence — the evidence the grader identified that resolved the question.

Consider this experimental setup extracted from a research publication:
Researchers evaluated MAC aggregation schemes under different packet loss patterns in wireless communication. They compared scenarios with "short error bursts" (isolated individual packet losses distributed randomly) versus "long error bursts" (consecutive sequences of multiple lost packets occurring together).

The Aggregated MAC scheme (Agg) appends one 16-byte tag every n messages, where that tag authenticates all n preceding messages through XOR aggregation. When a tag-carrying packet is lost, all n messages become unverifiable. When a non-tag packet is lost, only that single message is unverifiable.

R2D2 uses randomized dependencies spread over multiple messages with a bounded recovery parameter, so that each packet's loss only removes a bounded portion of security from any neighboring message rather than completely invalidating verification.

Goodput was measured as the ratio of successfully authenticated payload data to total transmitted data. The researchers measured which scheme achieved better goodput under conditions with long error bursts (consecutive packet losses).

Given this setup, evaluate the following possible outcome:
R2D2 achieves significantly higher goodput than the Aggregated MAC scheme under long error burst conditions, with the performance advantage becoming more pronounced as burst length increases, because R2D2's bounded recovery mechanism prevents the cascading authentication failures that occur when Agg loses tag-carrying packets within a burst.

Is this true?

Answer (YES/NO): NO